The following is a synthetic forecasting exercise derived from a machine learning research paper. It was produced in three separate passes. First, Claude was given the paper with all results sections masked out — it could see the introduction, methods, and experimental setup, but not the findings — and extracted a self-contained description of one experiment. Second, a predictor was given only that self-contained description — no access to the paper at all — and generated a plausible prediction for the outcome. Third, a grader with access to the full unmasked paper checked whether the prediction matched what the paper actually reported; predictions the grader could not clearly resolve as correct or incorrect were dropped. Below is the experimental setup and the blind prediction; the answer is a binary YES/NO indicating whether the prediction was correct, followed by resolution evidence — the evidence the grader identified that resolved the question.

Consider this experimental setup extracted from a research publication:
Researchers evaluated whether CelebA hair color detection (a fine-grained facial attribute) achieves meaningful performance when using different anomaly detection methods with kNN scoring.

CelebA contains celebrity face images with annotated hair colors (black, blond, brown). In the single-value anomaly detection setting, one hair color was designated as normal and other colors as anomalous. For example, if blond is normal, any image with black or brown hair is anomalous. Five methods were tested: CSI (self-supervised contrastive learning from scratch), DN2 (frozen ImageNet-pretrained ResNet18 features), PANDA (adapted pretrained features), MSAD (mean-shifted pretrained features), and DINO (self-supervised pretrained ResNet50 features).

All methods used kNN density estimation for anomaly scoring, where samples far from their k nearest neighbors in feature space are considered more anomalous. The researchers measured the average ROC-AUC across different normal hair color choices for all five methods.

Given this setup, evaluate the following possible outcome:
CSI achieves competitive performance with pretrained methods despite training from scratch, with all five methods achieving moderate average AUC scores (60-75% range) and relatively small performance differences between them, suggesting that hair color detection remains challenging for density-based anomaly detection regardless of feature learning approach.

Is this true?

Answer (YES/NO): NO